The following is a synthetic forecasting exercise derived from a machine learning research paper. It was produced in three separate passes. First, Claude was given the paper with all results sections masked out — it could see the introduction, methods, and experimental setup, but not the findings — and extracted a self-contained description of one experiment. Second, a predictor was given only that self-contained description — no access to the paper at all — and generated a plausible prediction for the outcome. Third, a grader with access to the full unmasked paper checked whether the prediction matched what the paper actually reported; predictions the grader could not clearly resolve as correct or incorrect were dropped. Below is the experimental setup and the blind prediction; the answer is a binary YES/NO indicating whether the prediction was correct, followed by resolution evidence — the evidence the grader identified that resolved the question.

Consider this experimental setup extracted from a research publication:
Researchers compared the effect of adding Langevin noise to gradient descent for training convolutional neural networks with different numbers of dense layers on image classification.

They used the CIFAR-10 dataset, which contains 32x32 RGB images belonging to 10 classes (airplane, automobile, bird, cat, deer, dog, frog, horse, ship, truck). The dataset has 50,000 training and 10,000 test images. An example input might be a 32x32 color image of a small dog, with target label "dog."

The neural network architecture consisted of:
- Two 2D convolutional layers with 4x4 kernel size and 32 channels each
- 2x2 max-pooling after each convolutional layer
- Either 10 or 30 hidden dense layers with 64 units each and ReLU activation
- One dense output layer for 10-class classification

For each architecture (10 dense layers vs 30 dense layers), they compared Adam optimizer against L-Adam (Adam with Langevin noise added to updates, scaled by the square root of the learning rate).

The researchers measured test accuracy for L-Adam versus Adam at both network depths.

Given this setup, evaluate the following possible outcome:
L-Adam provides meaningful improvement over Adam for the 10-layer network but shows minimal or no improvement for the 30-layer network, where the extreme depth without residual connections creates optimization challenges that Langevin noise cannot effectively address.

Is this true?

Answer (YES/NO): NO